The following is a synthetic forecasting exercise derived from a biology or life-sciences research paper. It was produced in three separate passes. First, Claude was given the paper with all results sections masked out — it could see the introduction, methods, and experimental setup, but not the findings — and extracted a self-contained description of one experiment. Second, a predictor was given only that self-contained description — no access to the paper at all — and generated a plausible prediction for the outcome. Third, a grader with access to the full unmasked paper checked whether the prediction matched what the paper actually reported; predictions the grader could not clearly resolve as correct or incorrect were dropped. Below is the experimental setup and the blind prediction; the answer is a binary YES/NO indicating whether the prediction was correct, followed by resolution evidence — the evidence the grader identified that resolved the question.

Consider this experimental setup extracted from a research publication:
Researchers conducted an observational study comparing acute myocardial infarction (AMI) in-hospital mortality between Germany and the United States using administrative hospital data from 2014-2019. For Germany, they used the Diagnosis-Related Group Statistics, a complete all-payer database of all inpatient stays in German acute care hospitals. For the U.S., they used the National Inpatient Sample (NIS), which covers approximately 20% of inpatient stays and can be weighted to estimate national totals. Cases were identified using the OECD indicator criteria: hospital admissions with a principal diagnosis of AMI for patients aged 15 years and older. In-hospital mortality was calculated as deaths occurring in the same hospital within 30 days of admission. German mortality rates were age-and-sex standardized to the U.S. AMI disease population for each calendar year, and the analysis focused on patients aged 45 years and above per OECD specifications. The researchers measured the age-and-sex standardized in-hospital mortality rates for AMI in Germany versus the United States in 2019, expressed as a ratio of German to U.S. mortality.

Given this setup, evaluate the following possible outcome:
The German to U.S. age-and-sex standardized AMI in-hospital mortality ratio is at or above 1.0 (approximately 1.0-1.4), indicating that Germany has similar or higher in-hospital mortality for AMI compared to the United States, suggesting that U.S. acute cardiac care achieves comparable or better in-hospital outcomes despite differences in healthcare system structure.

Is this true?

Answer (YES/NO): NO